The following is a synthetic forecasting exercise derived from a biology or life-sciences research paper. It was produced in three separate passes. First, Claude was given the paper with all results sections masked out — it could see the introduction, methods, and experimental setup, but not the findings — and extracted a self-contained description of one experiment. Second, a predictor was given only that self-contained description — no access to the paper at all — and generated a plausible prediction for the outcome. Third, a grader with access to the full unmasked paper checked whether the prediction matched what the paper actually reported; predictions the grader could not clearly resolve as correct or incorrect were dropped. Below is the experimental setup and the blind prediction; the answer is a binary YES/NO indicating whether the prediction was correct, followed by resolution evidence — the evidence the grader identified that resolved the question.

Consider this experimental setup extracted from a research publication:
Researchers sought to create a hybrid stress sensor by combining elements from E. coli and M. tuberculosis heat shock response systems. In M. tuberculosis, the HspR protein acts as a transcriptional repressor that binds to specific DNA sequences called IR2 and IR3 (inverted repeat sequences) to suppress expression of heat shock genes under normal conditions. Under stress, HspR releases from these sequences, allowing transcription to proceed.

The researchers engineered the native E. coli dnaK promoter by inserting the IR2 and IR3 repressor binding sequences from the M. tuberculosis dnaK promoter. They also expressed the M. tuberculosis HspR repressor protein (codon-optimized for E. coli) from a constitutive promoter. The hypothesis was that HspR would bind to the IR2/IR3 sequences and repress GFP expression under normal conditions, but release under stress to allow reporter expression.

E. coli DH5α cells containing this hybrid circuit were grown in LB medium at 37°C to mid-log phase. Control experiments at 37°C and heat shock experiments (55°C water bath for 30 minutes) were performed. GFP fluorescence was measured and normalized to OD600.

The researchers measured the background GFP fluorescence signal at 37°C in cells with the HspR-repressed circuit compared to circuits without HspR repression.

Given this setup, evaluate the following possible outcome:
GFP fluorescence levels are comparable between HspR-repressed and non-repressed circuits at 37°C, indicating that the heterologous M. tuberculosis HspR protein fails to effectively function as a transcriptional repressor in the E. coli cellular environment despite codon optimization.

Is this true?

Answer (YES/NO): NO